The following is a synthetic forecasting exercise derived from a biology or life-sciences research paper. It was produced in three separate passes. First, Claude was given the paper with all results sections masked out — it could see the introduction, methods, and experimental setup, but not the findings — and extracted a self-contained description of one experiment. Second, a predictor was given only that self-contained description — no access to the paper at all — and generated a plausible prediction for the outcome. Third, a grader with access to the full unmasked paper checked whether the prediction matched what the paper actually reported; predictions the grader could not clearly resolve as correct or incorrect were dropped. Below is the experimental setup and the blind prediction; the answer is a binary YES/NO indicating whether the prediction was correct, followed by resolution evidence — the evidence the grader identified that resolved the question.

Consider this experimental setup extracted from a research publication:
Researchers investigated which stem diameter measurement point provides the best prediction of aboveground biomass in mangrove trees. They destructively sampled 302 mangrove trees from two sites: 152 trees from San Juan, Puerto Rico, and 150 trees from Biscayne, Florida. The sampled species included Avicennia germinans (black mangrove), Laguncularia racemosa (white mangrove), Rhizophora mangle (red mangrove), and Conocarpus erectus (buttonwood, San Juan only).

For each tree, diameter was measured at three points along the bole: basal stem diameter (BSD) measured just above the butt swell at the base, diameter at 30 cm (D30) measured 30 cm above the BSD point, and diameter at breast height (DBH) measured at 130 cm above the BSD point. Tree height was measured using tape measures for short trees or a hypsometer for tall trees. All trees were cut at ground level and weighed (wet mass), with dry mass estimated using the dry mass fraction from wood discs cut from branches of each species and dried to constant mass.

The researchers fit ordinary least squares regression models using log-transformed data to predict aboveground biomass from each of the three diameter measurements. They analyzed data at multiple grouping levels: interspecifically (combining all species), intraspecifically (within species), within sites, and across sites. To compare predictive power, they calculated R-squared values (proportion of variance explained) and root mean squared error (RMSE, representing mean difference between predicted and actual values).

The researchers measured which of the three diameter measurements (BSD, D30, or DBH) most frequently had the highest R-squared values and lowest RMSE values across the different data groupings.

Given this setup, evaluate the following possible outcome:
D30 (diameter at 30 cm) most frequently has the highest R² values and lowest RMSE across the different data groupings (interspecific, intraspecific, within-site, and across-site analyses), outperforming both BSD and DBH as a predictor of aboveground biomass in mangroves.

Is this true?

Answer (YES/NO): YES